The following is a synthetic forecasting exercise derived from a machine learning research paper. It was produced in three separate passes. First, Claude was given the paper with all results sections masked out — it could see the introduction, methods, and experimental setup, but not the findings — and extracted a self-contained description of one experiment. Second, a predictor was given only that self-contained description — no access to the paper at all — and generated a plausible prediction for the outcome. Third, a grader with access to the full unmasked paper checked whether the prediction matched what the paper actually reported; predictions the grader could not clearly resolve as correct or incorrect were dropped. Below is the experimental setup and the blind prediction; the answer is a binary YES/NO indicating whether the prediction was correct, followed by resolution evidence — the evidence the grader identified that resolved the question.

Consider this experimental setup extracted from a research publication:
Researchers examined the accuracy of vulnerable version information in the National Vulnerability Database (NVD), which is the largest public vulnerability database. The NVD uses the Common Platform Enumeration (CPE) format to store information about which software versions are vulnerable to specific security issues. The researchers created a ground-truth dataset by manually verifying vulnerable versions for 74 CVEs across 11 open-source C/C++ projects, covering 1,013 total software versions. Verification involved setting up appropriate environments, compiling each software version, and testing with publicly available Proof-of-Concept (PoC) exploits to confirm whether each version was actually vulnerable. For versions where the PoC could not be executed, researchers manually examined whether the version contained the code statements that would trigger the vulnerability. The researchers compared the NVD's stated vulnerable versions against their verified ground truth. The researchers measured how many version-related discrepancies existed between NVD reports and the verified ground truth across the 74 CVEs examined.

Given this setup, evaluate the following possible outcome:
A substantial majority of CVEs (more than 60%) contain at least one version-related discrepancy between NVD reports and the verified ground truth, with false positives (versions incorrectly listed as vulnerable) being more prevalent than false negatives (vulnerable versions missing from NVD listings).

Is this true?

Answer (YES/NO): NO